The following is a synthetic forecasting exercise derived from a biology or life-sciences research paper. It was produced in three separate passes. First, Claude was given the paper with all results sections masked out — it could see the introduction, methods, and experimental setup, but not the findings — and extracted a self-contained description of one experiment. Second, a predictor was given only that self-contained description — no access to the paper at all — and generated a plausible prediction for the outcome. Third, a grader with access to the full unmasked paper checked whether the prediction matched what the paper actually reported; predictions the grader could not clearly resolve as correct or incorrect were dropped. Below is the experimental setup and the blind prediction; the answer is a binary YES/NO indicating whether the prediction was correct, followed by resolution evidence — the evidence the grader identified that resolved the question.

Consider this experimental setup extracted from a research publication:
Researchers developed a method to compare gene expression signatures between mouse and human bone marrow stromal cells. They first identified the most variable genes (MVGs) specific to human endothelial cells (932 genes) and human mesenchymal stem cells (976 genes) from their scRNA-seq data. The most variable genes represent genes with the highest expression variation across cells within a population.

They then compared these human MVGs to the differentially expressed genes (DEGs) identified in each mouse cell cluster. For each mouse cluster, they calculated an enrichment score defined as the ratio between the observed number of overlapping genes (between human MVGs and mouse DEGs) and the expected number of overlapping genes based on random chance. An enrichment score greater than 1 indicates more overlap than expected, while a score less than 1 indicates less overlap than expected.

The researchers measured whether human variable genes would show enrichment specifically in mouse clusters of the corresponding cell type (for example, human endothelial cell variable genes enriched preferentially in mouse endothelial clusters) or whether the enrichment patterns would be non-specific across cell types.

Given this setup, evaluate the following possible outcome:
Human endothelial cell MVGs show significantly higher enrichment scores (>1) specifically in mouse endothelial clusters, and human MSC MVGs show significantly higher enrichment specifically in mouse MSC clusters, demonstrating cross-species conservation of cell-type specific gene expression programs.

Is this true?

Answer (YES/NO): YES